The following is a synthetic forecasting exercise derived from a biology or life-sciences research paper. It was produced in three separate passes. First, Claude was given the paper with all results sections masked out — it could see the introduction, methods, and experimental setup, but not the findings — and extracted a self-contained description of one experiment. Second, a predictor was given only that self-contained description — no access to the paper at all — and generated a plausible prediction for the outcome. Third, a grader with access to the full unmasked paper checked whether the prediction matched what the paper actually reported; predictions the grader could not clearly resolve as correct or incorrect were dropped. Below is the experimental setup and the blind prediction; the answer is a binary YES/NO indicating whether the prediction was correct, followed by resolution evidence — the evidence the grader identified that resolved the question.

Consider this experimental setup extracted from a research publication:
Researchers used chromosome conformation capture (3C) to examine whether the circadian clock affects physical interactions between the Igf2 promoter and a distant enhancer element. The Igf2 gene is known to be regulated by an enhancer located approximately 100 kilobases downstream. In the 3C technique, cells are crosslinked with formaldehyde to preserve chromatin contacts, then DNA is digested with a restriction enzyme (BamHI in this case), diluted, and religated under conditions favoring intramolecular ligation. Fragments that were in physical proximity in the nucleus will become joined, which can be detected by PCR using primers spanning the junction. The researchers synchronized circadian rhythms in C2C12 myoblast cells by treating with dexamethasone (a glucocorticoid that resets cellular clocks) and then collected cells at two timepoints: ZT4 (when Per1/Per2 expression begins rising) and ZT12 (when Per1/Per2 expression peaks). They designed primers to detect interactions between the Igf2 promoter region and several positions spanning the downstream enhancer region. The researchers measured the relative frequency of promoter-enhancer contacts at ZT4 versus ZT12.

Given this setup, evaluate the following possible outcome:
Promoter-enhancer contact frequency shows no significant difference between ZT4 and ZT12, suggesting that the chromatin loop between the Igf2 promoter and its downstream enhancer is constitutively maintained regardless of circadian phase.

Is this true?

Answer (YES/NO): NO